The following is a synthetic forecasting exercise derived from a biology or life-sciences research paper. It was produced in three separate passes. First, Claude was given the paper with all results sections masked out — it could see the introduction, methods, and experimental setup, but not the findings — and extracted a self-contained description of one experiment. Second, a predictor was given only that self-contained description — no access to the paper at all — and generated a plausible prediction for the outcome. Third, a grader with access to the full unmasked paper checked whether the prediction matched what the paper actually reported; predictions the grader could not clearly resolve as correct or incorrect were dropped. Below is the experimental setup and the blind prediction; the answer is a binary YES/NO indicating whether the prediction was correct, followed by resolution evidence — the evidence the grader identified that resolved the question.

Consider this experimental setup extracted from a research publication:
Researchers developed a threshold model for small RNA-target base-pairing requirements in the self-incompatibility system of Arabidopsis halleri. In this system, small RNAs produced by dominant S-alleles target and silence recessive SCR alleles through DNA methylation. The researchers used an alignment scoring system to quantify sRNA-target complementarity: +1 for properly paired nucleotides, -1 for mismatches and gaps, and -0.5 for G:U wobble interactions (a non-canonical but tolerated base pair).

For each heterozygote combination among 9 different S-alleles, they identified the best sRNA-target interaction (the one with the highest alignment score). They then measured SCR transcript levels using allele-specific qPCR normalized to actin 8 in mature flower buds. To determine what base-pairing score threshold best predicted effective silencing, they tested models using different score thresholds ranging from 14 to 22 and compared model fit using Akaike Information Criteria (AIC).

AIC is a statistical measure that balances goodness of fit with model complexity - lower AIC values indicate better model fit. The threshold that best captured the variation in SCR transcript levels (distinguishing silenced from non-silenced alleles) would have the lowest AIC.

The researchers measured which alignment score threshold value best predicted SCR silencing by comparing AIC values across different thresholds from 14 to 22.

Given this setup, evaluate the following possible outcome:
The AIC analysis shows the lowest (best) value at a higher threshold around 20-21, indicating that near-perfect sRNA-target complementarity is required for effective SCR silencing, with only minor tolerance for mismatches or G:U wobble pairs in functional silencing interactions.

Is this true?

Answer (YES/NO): NO